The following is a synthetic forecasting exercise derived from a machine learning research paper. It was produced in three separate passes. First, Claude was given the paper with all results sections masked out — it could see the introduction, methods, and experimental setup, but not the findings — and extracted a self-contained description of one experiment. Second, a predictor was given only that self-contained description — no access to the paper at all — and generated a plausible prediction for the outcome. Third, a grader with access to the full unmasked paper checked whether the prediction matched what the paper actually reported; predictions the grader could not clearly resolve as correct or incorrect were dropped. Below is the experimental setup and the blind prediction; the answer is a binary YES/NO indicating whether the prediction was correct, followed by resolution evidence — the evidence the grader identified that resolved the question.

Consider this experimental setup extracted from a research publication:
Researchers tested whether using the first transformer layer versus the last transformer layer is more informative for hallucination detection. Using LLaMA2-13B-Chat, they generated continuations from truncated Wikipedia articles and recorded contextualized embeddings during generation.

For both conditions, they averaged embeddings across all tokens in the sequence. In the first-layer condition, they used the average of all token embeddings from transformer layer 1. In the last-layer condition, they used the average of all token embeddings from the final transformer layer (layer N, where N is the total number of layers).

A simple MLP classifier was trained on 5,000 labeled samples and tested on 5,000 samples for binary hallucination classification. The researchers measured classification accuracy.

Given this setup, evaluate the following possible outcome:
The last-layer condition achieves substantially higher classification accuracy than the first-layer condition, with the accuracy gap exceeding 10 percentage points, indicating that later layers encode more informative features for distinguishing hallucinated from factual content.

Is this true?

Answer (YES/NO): NO